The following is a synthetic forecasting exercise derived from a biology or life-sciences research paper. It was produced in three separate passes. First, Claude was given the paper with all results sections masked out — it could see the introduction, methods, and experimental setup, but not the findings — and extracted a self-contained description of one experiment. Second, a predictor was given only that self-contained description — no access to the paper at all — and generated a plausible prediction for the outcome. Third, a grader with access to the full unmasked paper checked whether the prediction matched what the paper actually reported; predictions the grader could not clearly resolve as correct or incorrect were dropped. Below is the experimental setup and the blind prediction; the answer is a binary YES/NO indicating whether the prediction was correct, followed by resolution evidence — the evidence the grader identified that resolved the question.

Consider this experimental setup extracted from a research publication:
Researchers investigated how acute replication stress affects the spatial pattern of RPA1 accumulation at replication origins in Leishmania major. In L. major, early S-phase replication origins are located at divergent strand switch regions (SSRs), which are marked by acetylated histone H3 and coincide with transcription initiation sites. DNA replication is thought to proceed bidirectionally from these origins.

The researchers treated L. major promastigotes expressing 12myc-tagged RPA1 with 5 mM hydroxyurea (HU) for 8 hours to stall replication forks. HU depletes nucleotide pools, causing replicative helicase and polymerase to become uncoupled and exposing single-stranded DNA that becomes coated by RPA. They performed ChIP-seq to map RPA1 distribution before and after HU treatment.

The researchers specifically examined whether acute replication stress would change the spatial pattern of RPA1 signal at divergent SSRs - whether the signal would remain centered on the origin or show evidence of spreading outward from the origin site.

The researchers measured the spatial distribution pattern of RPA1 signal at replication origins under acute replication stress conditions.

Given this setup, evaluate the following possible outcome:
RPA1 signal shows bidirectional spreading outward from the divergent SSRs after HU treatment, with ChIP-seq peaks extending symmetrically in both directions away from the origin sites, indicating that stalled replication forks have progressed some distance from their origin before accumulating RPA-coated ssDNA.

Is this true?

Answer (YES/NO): YES